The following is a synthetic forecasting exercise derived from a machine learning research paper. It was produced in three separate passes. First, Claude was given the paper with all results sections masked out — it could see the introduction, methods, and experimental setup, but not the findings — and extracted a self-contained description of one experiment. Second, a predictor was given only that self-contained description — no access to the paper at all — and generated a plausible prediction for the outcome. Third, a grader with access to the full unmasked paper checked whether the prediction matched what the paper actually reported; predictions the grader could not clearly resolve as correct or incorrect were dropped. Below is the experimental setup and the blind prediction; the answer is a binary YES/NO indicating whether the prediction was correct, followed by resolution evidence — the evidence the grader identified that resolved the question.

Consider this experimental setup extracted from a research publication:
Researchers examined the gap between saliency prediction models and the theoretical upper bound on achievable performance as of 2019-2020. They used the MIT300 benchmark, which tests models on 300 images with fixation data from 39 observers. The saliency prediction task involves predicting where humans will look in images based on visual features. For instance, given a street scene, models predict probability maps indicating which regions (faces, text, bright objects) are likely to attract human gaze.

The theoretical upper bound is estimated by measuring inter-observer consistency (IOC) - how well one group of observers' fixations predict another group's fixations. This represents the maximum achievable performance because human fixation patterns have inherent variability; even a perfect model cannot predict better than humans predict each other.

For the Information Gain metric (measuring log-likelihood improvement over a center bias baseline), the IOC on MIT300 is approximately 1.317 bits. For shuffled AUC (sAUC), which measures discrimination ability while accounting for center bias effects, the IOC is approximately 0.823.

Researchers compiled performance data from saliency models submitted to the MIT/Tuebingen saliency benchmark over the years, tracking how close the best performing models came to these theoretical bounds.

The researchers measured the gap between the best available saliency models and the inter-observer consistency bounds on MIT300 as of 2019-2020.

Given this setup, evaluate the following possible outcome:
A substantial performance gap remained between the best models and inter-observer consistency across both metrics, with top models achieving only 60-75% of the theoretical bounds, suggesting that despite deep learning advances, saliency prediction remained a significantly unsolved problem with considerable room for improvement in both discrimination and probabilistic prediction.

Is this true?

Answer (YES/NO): NO